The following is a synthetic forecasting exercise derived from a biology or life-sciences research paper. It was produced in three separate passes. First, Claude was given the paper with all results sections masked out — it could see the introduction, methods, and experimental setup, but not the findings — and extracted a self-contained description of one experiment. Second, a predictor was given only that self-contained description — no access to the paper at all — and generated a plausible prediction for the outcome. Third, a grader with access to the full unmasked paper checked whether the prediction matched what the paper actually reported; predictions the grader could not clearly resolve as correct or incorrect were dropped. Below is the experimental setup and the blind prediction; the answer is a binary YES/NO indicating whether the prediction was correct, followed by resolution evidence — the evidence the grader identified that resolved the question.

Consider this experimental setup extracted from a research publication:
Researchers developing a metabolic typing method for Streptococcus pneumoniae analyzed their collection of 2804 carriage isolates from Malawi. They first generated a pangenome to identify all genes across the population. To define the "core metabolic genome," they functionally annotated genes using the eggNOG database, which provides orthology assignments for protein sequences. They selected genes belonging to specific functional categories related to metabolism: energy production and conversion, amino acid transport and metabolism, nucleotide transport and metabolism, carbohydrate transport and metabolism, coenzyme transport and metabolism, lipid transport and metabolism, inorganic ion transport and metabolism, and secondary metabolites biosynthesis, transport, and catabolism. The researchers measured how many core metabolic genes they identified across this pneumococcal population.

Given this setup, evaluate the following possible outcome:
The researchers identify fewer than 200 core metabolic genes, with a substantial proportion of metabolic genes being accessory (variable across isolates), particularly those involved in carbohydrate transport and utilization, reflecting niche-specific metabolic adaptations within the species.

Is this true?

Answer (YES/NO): NO